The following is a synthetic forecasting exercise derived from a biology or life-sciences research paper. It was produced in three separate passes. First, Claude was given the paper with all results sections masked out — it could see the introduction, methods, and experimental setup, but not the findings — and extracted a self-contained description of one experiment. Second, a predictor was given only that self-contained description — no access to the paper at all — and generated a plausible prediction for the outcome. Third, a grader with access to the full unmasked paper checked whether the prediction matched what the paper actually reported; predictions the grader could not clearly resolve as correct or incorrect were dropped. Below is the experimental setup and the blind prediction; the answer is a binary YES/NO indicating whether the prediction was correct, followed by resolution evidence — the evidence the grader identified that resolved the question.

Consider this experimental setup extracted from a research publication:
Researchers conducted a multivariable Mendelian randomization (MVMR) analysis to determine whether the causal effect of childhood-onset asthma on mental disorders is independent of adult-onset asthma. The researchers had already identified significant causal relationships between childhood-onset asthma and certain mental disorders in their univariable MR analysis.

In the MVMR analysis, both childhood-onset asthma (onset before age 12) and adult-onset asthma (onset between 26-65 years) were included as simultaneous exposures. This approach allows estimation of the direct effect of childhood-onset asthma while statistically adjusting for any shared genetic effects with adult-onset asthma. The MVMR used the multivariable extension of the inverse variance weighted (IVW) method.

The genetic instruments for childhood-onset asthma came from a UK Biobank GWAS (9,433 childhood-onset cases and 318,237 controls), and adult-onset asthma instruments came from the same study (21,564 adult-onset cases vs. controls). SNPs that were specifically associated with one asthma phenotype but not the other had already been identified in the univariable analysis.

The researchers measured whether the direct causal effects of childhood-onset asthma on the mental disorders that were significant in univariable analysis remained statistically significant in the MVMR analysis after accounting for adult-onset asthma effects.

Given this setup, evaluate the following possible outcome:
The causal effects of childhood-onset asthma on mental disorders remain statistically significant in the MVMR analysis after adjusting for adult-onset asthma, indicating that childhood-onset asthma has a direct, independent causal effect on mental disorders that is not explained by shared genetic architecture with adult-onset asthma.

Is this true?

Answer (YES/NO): YES